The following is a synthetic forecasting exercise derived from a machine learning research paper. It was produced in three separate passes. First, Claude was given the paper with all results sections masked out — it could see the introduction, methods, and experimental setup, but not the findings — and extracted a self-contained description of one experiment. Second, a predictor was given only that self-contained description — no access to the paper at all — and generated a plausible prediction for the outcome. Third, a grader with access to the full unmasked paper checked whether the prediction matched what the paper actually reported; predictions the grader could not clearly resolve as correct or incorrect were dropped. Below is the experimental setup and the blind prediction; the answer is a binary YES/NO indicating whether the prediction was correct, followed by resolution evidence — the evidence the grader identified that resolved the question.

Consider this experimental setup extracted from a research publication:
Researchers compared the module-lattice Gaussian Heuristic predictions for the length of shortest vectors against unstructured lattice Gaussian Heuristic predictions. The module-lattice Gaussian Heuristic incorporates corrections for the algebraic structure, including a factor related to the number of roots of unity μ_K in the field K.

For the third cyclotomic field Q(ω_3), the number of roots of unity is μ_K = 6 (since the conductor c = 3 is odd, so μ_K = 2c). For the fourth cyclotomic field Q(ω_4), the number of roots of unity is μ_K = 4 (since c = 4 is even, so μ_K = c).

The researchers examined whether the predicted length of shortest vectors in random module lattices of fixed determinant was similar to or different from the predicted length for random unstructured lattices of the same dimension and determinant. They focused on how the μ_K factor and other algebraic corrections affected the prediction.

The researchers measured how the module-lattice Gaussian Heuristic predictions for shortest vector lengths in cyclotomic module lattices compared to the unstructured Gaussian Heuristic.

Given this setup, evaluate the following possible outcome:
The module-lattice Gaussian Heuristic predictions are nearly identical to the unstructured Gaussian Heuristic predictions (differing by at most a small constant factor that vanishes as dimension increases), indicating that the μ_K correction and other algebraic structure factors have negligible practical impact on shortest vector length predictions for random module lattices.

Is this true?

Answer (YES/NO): YES